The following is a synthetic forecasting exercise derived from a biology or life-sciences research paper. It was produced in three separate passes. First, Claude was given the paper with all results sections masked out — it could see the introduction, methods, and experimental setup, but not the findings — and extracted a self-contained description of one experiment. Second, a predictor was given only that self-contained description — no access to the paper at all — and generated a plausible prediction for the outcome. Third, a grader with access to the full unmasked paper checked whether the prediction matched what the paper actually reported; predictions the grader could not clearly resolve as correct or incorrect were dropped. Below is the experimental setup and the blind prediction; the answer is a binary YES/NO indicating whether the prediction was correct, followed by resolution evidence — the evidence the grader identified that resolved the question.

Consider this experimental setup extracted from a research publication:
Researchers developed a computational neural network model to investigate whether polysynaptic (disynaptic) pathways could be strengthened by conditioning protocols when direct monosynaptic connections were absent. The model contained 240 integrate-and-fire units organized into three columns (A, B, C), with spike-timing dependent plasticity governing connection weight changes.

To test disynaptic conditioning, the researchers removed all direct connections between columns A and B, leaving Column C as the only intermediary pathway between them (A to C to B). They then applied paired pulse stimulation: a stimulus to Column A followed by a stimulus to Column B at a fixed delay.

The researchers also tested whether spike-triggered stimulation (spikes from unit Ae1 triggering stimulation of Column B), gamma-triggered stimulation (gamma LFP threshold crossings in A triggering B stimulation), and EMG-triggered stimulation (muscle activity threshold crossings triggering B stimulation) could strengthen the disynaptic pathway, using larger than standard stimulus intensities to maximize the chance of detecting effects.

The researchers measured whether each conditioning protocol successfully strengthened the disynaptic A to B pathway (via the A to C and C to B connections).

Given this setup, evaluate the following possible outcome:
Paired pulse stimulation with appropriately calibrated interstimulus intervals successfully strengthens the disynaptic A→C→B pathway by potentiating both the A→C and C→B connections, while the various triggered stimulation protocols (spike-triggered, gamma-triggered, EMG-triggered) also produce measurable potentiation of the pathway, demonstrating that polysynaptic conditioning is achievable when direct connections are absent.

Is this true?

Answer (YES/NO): NO